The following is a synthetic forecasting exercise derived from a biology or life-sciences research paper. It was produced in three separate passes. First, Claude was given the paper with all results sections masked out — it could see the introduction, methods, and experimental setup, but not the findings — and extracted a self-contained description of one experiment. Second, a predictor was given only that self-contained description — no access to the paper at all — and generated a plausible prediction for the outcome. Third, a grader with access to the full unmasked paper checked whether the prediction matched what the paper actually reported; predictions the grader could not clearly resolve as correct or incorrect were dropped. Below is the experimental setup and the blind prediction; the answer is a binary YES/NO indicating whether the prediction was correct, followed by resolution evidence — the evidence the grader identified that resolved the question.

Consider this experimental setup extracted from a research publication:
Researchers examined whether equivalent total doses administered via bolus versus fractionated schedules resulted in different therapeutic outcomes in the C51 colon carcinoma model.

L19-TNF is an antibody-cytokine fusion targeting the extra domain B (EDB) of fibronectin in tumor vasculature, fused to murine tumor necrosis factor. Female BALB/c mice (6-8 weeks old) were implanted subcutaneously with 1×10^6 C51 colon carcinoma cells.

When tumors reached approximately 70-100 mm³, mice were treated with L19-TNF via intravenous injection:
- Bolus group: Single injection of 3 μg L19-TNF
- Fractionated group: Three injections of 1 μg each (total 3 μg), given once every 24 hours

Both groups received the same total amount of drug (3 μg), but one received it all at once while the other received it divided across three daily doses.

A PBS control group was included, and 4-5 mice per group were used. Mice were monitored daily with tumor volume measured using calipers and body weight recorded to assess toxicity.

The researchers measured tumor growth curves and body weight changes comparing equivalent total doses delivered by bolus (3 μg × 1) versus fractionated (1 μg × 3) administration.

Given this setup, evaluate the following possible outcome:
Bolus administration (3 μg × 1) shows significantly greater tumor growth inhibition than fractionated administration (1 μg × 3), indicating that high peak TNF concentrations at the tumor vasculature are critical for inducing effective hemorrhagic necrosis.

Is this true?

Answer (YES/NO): YES